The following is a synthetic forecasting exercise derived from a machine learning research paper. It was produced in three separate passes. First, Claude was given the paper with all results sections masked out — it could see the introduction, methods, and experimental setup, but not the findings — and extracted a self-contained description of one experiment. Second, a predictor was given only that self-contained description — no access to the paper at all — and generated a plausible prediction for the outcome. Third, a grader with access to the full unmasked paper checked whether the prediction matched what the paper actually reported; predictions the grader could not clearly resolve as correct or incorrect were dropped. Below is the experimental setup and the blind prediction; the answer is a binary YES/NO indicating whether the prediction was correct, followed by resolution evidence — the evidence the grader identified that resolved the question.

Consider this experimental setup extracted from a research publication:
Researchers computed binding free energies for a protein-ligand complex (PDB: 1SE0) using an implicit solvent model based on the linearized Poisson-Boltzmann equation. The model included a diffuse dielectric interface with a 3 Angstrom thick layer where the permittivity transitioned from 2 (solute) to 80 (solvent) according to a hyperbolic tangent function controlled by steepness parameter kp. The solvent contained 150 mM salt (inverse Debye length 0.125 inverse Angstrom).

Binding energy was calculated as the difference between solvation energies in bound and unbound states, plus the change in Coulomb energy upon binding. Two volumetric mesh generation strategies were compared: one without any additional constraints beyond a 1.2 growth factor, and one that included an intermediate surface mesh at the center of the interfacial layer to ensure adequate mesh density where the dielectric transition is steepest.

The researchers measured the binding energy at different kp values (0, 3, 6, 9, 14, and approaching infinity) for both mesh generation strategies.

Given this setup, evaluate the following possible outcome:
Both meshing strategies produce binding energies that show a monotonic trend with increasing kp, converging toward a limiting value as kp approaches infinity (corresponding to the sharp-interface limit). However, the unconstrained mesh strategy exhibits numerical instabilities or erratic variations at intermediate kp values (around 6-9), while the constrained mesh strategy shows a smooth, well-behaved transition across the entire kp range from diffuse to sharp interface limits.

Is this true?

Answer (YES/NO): NO